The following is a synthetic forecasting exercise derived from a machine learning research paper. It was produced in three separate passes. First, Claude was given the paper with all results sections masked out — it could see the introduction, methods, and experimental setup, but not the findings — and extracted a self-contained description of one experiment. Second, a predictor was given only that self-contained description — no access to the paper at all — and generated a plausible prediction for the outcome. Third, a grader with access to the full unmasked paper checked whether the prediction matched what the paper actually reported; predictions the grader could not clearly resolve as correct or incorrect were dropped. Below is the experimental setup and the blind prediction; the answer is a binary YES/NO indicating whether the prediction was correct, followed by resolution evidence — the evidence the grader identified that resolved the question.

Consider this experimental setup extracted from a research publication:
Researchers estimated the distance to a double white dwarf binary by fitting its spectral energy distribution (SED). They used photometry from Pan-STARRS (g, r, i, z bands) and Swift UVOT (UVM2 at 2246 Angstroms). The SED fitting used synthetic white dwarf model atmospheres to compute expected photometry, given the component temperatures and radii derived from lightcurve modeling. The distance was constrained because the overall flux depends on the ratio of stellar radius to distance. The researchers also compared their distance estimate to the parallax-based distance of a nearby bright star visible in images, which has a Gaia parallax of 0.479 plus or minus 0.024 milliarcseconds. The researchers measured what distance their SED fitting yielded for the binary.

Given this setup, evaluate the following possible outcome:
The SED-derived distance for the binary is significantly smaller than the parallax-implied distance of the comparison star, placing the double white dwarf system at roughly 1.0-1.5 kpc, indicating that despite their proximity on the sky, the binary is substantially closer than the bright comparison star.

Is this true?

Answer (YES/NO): NO